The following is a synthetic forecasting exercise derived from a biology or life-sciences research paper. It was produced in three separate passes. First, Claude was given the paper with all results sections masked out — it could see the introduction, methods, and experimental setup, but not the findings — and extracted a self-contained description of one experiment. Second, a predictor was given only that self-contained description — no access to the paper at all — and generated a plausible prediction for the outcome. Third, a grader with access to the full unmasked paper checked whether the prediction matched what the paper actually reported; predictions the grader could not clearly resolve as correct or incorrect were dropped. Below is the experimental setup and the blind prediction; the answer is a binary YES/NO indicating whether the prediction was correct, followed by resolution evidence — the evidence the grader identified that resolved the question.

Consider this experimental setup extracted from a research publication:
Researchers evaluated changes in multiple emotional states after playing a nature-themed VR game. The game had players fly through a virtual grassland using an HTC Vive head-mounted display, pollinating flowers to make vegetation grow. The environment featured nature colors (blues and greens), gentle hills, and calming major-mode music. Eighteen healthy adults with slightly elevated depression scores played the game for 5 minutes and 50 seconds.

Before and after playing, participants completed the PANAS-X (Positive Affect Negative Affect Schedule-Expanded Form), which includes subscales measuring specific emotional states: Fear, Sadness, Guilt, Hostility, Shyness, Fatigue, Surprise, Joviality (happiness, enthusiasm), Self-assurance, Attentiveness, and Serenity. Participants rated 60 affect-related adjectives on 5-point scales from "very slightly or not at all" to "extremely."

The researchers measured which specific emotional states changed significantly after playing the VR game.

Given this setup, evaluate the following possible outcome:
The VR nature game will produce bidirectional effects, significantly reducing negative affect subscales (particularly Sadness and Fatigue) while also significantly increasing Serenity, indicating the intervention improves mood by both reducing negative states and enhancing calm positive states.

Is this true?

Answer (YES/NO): NO